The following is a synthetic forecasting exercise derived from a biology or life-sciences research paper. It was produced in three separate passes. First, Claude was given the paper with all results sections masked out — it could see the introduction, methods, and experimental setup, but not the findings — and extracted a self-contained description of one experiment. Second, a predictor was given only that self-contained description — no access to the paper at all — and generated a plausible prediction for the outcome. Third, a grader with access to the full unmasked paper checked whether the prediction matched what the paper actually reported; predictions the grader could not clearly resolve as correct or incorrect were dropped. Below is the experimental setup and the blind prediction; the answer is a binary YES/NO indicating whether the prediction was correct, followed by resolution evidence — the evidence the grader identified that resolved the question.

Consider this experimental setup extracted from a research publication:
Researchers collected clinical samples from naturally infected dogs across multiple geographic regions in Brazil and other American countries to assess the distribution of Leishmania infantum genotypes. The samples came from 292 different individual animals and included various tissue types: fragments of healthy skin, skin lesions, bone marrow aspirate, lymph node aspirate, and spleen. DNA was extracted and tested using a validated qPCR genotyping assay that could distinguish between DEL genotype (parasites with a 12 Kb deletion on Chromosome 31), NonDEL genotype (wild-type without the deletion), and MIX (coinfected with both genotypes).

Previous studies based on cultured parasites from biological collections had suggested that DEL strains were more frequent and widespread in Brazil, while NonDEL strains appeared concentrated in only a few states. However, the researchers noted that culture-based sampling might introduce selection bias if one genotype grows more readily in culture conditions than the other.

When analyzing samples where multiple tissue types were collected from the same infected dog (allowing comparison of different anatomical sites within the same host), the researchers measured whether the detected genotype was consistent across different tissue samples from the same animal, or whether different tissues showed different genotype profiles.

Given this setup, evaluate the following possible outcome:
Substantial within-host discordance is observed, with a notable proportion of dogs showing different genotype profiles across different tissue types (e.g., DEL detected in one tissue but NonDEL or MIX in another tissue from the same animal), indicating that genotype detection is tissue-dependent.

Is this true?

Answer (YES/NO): YES